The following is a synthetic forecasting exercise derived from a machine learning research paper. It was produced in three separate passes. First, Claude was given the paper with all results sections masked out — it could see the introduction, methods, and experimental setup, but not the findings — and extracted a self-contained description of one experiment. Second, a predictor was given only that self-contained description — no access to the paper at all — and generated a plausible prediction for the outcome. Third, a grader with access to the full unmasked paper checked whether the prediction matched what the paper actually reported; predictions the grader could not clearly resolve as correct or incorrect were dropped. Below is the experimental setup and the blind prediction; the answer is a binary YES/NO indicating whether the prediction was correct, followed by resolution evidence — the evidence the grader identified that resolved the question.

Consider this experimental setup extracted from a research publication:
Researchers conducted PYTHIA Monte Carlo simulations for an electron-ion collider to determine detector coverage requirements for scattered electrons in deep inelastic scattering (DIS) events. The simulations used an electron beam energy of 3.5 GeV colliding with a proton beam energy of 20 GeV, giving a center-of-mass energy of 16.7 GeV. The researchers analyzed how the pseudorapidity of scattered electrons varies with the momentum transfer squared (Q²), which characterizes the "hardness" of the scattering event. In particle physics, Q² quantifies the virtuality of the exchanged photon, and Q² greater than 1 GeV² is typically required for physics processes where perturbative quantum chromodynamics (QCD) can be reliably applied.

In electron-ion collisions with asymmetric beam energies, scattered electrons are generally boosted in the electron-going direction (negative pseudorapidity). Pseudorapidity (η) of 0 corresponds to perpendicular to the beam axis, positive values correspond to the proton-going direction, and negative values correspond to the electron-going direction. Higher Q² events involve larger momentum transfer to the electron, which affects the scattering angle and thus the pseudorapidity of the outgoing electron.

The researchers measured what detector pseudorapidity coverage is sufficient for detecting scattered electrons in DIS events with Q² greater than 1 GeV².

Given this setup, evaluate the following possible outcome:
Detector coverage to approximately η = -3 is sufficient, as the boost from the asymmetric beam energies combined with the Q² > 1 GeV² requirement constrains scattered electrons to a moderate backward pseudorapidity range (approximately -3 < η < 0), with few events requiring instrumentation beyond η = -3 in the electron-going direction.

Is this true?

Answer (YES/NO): NO